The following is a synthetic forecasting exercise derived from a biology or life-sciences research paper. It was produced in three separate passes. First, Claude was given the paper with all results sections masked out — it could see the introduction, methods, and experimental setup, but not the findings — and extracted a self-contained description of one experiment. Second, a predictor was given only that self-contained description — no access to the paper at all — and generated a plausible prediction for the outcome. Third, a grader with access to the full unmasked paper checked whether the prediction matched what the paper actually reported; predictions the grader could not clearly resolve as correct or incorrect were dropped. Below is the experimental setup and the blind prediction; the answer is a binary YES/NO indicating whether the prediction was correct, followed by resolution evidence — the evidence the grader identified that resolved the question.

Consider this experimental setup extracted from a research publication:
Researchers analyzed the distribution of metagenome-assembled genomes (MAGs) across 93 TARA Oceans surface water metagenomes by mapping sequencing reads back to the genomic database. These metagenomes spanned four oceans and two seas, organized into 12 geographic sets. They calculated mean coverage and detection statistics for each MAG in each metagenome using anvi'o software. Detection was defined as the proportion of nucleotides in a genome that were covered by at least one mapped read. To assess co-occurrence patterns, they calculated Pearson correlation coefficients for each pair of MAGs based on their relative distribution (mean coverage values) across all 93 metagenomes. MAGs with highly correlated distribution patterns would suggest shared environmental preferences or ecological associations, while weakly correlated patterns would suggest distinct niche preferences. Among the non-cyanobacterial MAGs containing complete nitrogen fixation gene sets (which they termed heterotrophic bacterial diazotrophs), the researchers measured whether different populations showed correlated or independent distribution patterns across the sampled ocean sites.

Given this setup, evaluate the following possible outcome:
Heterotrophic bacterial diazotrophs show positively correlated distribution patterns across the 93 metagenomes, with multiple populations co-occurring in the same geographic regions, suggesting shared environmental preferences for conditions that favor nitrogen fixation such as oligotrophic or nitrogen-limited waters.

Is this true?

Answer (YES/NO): NO